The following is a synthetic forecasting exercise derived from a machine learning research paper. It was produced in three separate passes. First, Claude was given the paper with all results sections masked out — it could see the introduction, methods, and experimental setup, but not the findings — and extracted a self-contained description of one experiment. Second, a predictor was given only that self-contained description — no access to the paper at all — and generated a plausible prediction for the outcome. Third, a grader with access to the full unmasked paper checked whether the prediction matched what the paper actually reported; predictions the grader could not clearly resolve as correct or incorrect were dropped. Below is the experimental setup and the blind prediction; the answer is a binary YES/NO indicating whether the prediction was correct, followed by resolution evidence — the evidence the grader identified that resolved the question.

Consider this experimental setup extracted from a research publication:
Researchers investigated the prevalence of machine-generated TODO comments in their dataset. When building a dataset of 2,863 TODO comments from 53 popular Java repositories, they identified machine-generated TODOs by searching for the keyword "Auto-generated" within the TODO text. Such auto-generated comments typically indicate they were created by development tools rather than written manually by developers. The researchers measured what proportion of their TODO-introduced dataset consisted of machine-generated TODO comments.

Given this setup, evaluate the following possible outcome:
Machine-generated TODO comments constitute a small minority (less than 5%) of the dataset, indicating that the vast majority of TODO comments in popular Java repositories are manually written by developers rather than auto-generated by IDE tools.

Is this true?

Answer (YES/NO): YES